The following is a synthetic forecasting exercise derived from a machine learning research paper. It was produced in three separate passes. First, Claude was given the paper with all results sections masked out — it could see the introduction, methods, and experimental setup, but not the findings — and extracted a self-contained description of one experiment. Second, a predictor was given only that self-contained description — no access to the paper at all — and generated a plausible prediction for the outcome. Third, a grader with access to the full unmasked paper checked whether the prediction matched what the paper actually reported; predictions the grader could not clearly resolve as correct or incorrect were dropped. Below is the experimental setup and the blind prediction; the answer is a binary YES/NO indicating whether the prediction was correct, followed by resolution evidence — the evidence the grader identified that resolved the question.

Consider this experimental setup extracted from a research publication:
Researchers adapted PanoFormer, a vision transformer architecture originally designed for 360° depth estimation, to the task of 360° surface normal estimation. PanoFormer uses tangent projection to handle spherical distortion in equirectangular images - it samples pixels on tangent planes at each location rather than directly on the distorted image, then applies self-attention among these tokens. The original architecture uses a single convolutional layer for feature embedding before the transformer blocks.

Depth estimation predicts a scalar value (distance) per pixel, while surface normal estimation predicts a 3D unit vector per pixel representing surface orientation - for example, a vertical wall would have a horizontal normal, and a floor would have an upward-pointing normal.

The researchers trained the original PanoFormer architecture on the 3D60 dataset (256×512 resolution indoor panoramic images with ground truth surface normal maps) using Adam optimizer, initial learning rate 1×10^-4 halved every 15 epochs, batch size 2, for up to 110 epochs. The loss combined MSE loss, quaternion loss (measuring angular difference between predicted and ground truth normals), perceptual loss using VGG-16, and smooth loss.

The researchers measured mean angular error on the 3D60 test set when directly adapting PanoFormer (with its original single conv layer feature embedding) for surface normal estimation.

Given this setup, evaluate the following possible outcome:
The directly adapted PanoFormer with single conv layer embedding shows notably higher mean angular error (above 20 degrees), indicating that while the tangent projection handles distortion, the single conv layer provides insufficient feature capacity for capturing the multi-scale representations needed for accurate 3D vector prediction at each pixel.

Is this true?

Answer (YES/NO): NO